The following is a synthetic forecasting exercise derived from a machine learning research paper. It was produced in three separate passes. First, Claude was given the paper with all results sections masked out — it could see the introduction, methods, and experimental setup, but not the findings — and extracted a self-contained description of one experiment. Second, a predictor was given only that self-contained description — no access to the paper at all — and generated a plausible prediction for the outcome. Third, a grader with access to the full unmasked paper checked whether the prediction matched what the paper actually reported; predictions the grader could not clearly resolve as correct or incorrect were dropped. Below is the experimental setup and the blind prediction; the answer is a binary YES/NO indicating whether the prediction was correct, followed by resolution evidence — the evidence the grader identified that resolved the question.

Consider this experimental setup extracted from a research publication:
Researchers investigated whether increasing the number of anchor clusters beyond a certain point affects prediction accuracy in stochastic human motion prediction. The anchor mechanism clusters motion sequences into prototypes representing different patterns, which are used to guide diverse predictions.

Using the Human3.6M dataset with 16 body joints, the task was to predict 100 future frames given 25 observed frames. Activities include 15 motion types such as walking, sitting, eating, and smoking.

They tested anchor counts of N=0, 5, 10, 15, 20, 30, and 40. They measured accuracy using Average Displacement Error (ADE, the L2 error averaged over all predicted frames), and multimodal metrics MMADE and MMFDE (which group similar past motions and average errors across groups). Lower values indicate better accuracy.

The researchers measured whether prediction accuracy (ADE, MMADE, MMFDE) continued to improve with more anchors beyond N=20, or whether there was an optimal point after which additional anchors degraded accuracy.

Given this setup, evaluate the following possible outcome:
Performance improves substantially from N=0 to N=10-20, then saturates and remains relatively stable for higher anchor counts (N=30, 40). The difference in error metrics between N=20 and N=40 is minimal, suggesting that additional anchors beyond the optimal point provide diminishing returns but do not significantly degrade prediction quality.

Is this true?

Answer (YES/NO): NO